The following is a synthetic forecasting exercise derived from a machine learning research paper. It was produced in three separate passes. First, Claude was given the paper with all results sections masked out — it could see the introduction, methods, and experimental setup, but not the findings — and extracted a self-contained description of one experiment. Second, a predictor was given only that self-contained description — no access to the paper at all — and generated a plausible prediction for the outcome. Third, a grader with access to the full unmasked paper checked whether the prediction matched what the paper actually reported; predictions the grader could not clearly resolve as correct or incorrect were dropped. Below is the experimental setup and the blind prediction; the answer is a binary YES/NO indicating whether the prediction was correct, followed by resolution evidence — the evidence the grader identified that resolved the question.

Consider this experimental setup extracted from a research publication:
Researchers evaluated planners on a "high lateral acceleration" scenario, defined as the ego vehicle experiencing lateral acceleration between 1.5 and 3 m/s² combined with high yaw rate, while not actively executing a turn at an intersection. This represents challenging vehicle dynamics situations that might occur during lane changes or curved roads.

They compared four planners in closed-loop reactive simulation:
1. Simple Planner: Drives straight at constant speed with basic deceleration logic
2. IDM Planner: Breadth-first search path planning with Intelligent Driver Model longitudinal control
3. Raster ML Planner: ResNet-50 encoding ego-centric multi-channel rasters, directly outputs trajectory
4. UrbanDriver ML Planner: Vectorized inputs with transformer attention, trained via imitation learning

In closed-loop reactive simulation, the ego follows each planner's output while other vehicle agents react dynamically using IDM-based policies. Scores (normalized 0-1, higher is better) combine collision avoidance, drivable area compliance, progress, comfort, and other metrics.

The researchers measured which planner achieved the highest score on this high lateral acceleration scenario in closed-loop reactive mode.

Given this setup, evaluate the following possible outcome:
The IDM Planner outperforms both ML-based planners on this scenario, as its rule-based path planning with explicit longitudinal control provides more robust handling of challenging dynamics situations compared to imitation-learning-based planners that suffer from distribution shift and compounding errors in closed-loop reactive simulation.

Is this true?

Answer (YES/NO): YES